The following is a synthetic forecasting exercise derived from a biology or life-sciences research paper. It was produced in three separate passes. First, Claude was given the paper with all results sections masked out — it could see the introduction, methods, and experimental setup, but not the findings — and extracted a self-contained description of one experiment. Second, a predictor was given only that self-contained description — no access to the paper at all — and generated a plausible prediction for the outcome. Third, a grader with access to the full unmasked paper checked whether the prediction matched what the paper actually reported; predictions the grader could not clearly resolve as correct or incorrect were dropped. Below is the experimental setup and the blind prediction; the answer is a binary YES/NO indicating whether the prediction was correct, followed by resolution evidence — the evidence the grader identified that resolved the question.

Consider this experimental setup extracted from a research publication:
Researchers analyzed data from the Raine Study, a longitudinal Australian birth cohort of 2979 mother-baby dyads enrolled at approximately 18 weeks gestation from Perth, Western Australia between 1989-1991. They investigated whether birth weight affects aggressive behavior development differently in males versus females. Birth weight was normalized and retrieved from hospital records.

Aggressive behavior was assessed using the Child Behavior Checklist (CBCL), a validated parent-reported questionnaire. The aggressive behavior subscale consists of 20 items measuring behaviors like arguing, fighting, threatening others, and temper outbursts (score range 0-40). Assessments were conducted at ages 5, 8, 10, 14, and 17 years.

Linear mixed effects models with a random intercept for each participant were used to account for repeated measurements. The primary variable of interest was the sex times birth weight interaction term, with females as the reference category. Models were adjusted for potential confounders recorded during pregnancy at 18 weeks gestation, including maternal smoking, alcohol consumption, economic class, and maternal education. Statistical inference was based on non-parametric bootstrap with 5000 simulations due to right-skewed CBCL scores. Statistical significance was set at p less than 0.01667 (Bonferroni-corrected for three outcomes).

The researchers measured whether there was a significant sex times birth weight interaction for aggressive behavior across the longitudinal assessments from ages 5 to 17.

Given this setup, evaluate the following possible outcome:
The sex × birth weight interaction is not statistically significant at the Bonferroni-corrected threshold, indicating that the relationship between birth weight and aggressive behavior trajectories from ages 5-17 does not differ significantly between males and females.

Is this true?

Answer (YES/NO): YES